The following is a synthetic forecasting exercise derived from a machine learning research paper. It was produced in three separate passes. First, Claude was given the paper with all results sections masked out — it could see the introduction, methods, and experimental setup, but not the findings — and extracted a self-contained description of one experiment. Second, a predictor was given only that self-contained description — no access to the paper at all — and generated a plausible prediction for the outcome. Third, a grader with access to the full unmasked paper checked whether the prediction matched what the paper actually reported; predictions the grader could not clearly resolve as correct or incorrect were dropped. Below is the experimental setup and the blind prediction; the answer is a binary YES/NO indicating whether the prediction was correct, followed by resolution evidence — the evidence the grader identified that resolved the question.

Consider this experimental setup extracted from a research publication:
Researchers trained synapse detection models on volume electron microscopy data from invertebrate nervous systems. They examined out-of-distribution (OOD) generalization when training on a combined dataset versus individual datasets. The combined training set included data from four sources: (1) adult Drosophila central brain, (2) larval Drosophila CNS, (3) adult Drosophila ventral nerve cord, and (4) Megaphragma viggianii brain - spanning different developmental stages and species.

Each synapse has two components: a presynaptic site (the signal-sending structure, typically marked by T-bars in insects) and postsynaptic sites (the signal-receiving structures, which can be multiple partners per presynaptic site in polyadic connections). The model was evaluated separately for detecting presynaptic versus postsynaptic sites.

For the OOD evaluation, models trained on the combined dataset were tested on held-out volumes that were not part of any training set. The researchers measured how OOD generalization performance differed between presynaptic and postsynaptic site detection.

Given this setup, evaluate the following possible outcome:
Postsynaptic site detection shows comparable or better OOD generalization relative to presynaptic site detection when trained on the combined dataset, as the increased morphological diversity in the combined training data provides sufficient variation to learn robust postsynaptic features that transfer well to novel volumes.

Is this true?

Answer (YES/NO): NO